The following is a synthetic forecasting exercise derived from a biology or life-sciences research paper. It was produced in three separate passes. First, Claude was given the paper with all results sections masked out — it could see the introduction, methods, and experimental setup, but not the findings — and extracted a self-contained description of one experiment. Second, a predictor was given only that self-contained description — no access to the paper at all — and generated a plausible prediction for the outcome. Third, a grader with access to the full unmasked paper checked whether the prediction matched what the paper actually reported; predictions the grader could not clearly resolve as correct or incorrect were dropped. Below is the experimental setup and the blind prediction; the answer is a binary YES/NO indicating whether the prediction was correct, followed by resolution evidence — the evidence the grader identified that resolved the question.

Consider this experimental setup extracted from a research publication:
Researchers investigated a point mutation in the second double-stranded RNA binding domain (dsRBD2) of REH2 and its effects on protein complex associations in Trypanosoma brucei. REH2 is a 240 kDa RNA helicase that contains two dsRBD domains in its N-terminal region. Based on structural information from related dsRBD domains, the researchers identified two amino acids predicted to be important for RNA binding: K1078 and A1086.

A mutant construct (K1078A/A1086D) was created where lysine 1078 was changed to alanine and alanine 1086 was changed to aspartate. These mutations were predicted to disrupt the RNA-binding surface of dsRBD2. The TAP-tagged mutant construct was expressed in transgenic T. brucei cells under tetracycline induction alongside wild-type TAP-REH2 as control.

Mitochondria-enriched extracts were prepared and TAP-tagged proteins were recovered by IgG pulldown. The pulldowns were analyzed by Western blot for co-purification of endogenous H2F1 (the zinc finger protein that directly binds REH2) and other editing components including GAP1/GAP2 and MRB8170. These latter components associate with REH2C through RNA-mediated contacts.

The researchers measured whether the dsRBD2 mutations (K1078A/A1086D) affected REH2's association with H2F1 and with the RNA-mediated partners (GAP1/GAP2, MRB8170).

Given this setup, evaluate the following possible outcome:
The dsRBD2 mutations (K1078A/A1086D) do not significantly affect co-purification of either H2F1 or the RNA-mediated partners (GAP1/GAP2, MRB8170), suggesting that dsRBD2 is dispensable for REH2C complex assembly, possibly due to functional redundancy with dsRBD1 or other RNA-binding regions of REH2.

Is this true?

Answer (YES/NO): NO